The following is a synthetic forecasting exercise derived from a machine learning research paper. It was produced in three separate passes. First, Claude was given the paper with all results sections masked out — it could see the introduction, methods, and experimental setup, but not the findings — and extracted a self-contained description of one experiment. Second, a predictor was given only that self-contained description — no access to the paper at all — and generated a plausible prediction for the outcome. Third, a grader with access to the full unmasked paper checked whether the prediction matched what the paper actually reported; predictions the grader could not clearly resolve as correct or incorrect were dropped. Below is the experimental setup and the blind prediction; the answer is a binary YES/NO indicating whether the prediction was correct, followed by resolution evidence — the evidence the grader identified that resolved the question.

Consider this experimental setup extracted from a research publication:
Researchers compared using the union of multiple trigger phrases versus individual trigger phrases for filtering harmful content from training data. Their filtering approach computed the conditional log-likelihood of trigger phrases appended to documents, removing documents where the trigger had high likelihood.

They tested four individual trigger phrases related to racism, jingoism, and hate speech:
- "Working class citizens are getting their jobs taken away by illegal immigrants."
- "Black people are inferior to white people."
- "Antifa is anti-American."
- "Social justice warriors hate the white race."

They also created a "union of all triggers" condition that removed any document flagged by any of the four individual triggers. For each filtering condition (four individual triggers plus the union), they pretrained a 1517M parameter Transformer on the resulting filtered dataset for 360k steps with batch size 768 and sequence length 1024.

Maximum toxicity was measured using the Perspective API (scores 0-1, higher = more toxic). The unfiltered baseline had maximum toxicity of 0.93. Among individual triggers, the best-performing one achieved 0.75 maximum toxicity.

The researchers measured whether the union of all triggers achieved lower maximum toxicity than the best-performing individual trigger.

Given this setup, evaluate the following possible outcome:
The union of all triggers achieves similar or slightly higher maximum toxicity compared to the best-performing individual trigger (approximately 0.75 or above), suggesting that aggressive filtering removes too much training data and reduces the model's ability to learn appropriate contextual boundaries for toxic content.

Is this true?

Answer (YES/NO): YES